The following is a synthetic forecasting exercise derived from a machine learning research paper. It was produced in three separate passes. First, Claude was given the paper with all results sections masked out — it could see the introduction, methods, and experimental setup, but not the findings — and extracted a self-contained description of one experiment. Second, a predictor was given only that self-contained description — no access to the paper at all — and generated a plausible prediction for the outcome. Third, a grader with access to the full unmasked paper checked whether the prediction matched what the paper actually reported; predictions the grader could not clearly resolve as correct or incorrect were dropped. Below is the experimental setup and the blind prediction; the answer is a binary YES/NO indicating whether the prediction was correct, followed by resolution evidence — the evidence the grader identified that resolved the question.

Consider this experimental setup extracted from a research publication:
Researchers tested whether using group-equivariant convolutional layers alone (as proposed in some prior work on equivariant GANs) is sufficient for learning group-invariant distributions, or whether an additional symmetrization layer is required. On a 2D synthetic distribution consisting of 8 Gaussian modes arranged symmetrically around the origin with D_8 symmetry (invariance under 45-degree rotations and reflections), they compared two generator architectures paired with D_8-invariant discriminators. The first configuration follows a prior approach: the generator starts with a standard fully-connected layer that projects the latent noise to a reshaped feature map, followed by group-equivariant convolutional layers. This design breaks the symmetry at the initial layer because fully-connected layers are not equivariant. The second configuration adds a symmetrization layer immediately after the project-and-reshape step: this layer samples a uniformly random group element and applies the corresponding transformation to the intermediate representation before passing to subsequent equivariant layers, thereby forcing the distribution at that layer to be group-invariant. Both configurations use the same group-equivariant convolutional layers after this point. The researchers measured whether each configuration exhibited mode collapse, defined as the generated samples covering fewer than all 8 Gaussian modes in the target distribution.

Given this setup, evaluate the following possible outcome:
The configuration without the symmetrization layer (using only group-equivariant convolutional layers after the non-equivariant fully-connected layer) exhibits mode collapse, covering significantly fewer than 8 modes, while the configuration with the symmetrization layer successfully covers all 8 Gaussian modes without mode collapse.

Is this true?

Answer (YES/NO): NO